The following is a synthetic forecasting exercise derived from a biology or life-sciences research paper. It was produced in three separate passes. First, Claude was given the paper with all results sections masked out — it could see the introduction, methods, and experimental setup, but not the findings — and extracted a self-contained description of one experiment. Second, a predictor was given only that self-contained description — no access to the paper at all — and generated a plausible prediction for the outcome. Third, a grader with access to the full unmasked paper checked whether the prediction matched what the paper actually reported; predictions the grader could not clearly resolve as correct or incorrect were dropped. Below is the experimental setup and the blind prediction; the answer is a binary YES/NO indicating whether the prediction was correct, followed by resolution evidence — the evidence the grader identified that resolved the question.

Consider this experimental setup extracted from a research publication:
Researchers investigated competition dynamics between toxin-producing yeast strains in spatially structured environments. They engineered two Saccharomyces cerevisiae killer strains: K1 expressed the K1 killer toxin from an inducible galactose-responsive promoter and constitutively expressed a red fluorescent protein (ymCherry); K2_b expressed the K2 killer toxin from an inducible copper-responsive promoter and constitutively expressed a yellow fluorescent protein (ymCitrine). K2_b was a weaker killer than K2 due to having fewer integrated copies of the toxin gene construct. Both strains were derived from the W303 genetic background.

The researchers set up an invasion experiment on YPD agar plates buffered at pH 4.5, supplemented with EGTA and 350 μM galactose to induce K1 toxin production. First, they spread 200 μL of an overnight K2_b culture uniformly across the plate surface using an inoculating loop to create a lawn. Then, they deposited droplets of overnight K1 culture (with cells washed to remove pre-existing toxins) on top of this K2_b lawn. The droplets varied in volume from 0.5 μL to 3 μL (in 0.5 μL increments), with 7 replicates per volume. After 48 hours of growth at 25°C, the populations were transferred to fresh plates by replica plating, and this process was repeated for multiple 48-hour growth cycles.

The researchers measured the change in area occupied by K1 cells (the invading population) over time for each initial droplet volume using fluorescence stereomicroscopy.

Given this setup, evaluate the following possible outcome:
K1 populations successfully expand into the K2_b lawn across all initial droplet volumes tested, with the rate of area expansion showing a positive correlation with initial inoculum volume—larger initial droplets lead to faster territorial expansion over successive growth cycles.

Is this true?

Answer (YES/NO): NO